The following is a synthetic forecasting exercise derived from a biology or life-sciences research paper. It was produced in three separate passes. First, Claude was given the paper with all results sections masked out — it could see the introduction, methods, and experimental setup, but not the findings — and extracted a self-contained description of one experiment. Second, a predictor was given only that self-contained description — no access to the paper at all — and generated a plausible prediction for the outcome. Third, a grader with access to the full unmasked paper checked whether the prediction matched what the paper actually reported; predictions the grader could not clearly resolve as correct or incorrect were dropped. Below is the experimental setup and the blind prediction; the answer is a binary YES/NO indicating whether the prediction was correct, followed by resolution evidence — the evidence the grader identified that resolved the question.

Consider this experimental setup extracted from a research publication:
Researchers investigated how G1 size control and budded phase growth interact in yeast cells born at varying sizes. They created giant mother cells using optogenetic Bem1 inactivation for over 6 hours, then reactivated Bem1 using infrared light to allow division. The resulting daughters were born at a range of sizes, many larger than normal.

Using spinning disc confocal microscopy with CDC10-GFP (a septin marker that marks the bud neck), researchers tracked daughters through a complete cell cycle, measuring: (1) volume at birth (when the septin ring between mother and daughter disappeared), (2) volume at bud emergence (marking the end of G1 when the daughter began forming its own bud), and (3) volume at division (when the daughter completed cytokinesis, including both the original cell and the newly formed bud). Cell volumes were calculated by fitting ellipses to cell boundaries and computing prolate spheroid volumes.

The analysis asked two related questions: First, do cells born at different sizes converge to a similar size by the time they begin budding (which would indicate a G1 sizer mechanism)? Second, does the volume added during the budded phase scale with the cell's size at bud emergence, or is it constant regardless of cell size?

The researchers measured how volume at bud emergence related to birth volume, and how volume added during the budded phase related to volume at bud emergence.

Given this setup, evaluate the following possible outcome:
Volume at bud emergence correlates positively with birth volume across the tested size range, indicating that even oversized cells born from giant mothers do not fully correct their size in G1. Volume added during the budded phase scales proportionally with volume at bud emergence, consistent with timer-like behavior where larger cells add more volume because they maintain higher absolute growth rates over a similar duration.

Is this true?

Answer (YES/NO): YES